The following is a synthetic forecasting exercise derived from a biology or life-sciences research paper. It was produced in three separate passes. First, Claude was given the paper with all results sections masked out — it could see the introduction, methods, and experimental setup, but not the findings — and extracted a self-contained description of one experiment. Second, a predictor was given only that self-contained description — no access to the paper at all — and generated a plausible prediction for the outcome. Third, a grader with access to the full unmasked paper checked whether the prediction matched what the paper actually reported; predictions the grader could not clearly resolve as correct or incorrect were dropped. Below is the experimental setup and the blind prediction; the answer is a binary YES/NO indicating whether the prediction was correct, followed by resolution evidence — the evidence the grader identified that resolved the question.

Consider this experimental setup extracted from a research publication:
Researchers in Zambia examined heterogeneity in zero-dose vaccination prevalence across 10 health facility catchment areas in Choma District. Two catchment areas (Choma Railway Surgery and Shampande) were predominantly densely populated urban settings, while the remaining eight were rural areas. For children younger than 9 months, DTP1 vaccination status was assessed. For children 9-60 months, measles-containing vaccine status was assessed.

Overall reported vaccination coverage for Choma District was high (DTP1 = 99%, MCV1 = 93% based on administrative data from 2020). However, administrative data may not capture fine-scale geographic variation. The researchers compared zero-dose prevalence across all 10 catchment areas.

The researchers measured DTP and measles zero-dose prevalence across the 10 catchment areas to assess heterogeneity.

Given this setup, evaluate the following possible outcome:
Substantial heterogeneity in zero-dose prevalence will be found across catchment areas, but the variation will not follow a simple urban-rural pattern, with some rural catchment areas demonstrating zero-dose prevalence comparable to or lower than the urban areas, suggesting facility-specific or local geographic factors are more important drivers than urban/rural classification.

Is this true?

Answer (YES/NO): YES